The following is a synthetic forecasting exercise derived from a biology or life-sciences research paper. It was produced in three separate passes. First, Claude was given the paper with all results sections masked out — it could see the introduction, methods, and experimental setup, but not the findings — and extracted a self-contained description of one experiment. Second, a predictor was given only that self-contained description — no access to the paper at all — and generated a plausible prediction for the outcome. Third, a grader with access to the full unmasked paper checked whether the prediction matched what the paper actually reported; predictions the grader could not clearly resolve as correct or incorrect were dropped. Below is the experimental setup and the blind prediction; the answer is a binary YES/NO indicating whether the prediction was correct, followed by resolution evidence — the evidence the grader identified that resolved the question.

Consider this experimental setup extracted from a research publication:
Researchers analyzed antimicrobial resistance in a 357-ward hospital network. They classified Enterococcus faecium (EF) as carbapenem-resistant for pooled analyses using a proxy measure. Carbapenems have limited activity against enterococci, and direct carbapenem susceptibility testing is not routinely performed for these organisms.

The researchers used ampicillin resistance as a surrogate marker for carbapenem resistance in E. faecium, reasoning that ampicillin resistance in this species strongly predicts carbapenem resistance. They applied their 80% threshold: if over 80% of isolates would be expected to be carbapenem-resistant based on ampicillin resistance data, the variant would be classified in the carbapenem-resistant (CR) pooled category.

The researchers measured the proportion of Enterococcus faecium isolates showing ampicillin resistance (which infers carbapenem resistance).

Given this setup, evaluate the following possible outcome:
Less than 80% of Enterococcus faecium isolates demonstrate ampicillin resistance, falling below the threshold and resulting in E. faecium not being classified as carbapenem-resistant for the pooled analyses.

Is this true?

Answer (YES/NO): NO